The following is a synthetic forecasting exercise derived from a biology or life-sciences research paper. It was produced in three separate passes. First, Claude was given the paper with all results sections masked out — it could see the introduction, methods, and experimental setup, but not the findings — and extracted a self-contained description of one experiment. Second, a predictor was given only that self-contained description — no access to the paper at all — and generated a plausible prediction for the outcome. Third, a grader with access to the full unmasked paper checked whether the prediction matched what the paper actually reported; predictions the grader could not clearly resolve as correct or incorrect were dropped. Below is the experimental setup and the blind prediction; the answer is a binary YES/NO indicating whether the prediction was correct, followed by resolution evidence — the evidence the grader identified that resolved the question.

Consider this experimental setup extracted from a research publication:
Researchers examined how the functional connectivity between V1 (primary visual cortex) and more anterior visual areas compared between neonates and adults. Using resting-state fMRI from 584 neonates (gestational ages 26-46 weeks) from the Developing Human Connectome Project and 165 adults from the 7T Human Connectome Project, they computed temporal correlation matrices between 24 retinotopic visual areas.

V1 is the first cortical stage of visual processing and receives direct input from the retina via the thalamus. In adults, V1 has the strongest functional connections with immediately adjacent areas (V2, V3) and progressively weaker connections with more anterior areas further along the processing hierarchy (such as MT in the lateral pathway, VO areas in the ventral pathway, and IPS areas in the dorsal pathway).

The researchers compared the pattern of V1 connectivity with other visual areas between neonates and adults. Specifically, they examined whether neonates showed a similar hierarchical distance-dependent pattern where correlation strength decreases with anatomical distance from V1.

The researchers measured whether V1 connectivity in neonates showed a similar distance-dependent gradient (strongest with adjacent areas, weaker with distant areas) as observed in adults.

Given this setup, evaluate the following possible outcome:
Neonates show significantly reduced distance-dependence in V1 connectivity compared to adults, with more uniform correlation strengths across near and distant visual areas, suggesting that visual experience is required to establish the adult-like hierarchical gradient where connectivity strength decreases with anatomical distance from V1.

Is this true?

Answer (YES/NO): NO